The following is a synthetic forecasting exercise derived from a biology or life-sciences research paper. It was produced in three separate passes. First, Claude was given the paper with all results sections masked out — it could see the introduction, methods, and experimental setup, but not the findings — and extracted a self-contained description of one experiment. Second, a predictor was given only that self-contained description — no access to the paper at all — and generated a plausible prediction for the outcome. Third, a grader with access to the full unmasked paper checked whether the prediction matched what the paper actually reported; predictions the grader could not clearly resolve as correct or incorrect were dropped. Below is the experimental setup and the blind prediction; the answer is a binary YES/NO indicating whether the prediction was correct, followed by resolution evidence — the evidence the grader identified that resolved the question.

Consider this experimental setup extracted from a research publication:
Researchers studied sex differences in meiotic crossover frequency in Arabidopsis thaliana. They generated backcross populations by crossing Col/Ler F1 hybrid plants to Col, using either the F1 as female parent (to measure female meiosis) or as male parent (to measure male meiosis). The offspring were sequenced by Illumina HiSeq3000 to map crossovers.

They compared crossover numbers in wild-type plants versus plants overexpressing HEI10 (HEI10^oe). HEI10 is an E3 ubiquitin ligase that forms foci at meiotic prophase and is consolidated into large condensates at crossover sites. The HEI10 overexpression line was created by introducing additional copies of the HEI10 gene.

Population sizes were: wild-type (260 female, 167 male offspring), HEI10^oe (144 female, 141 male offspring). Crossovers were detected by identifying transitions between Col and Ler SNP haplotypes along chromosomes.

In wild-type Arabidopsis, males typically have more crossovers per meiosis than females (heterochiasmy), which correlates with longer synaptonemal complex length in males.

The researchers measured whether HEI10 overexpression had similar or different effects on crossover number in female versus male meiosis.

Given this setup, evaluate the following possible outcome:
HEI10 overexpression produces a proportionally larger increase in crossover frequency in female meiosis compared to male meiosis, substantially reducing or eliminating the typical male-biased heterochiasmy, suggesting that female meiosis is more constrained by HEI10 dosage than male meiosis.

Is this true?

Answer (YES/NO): NO